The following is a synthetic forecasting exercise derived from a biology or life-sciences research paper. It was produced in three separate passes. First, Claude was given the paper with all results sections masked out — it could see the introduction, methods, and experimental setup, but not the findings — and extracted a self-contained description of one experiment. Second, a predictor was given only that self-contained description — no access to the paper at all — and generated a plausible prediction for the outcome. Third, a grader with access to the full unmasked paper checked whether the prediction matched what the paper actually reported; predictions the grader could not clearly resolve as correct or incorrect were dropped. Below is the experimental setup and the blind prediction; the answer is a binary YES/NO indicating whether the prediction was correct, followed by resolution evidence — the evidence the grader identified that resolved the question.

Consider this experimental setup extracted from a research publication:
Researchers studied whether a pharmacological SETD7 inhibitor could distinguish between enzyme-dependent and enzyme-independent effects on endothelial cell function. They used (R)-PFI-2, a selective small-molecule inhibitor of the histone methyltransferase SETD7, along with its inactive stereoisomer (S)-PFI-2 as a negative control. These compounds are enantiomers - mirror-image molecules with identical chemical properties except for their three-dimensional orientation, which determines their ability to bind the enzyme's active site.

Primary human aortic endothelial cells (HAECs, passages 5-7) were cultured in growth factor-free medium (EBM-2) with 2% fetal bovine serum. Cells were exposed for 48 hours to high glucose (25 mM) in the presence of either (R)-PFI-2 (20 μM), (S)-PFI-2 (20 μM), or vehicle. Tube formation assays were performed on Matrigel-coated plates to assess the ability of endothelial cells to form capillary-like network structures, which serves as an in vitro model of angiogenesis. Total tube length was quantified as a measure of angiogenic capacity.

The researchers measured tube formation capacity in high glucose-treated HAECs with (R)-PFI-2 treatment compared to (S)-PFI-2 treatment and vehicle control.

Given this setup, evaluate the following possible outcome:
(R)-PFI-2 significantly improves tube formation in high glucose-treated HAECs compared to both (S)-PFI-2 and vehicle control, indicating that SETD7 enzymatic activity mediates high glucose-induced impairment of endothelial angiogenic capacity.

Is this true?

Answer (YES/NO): YES